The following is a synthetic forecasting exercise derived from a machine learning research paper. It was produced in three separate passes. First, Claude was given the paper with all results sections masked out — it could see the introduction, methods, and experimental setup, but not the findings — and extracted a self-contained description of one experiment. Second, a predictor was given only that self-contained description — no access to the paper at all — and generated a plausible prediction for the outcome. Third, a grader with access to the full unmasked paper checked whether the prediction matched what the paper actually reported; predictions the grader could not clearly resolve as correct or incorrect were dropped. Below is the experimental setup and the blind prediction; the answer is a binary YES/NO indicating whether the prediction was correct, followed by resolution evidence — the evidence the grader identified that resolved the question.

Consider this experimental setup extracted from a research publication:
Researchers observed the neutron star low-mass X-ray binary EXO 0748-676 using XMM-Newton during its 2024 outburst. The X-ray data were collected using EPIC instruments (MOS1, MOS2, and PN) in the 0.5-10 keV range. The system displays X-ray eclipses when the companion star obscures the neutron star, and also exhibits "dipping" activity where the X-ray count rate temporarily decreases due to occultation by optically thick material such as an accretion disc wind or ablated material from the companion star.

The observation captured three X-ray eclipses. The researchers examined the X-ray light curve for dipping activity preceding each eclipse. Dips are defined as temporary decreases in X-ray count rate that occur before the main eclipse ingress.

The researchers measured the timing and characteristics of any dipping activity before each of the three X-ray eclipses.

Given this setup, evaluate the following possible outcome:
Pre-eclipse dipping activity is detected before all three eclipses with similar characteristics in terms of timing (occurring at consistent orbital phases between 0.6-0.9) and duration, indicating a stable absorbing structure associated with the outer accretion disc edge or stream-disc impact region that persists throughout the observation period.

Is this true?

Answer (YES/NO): NO